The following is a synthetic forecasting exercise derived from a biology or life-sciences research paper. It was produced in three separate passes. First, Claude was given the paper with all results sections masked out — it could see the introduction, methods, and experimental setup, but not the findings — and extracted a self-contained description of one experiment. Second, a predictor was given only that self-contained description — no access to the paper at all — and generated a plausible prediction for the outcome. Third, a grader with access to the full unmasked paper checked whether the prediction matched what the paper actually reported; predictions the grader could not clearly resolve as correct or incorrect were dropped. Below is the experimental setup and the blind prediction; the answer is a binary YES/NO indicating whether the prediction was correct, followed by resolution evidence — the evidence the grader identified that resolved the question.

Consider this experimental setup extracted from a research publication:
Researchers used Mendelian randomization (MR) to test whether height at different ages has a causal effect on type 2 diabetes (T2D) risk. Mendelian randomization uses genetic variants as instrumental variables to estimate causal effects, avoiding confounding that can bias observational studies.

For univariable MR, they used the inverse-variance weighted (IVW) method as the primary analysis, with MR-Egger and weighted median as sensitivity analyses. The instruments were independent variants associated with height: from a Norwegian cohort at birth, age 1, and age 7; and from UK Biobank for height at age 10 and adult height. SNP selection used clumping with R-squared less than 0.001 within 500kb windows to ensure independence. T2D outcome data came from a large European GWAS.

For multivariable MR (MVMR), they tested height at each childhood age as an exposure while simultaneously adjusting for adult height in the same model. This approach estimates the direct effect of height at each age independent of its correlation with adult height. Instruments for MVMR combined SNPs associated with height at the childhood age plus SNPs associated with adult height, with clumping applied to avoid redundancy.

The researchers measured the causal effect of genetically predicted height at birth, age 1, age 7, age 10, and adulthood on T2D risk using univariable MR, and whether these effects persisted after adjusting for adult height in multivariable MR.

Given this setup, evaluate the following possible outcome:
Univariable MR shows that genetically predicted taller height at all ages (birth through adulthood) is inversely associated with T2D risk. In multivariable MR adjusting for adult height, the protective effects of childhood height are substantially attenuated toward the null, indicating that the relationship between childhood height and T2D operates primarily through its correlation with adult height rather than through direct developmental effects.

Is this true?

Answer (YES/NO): NO